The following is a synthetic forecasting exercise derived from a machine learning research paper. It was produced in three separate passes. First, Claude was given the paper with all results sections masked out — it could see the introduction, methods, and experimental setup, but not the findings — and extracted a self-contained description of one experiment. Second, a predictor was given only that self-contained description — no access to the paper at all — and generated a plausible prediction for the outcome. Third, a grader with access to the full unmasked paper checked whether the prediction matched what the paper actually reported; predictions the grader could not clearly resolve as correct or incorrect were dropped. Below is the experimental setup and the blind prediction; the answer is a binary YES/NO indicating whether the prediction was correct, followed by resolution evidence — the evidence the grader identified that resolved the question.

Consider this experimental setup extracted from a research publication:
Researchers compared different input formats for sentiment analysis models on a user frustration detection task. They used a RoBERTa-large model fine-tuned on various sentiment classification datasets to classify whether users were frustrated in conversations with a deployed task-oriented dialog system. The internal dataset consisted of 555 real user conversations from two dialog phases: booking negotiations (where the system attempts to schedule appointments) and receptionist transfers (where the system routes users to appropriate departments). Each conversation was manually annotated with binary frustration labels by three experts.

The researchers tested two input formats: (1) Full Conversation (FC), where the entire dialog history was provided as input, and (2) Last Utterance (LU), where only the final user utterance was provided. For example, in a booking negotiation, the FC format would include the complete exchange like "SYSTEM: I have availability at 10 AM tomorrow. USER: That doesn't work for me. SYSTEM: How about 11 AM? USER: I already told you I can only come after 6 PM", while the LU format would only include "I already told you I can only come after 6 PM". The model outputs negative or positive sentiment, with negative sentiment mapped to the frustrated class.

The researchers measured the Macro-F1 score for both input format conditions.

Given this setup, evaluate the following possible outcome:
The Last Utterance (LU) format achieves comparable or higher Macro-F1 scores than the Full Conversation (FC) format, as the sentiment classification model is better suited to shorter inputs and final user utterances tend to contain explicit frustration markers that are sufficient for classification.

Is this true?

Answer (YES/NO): YES